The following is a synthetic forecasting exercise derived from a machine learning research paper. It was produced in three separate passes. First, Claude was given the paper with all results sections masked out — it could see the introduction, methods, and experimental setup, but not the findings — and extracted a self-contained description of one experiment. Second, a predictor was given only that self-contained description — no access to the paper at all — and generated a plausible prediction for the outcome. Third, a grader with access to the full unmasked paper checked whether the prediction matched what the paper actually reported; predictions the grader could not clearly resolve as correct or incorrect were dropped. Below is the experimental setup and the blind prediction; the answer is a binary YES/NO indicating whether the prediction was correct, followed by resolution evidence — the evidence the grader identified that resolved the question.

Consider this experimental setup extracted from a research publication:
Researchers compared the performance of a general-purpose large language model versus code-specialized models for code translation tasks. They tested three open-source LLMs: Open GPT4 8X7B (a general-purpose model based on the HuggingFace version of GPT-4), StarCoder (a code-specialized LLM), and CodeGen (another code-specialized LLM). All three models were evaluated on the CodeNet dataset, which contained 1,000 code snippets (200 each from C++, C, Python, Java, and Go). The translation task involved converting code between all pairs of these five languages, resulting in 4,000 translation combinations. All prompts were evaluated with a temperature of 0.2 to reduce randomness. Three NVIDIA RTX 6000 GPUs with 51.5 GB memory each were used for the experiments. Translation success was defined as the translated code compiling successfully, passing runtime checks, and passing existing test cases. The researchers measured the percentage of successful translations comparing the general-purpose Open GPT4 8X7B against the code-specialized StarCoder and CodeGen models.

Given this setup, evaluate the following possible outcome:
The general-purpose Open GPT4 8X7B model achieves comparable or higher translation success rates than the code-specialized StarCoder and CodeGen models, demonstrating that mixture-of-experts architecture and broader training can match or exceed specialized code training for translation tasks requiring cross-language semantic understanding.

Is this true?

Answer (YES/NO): YES